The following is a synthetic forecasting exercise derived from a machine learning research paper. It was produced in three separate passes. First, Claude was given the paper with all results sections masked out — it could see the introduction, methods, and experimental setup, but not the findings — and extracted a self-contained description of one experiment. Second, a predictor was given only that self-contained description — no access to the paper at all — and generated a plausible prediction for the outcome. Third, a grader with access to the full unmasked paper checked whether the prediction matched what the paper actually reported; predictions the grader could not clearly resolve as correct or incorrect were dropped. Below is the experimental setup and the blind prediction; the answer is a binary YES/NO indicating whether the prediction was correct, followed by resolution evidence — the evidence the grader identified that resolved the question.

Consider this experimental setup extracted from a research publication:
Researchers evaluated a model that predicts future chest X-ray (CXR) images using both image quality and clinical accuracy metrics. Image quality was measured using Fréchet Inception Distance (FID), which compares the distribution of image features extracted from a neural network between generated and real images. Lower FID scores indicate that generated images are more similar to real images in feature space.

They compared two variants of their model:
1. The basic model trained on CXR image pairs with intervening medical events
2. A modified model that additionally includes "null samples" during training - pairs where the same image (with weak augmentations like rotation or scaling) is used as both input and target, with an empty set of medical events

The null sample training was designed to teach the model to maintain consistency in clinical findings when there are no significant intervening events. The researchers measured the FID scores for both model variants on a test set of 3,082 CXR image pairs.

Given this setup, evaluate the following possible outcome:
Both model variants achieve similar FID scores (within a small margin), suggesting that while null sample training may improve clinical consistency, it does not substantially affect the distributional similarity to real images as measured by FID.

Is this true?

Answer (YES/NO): YES